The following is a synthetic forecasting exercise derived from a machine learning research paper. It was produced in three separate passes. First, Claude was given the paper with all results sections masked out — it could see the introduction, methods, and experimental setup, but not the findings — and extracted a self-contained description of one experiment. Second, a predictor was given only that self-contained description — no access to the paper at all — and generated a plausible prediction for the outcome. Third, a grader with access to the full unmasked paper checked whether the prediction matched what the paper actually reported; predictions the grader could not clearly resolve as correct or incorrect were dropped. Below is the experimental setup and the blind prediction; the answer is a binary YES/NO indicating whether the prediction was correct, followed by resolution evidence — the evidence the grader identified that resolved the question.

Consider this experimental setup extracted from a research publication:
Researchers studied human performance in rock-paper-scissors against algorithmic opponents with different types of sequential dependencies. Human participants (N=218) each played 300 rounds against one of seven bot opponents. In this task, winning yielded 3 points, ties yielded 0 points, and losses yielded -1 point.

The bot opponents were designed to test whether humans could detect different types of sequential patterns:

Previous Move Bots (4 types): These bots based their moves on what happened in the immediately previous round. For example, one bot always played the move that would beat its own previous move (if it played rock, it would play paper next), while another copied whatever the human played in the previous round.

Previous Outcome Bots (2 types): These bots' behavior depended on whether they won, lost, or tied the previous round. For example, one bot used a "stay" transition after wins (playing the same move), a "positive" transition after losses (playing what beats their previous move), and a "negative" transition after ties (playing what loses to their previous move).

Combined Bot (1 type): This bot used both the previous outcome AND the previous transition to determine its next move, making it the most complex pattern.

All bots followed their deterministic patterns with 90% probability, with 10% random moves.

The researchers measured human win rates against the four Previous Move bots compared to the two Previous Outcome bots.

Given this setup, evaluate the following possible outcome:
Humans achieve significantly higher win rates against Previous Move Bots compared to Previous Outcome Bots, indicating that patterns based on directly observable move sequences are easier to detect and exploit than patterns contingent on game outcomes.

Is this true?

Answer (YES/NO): YES